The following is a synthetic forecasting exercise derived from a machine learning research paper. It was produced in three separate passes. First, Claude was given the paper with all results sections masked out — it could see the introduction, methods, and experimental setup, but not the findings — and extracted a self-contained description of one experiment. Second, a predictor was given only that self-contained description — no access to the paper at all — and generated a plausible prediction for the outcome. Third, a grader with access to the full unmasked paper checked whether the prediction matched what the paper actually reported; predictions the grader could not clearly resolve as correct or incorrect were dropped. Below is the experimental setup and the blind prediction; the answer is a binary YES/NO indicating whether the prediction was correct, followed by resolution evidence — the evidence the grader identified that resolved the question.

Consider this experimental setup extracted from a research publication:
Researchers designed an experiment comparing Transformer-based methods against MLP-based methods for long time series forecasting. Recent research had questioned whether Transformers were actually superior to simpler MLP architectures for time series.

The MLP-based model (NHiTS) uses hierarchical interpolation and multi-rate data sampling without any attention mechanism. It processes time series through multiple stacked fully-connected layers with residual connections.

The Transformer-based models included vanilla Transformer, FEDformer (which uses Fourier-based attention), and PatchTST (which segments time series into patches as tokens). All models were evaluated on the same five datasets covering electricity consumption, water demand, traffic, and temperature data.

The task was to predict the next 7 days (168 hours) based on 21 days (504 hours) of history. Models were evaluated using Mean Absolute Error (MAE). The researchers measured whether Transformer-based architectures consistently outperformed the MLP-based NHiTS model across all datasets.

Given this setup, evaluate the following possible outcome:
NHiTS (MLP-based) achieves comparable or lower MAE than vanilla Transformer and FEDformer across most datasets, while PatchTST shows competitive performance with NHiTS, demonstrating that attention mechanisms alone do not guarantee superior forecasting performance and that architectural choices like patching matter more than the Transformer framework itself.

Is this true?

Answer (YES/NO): NO